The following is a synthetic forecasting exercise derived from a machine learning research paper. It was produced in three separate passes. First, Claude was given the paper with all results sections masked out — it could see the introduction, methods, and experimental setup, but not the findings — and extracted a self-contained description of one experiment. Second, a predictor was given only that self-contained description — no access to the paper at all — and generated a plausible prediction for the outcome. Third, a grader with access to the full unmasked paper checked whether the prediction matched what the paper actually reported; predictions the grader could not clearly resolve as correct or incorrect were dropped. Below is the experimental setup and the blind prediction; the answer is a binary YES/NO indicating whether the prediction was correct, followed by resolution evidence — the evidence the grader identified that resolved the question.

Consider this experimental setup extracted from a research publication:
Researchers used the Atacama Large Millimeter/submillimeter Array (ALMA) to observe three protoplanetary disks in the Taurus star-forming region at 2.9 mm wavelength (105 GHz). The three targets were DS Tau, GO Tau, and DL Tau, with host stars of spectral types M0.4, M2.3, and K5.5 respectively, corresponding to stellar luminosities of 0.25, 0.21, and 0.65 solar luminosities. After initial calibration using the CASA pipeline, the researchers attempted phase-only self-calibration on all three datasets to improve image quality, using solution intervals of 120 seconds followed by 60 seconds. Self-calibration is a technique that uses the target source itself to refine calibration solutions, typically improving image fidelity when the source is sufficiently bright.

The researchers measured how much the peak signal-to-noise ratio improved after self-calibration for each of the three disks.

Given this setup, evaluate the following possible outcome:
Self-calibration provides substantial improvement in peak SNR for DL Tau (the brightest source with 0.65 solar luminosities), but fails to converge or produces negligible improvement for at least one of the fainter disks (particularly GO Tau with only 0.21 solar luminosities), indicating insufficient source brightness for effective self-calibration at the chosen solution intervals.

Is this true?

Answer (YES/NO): NO